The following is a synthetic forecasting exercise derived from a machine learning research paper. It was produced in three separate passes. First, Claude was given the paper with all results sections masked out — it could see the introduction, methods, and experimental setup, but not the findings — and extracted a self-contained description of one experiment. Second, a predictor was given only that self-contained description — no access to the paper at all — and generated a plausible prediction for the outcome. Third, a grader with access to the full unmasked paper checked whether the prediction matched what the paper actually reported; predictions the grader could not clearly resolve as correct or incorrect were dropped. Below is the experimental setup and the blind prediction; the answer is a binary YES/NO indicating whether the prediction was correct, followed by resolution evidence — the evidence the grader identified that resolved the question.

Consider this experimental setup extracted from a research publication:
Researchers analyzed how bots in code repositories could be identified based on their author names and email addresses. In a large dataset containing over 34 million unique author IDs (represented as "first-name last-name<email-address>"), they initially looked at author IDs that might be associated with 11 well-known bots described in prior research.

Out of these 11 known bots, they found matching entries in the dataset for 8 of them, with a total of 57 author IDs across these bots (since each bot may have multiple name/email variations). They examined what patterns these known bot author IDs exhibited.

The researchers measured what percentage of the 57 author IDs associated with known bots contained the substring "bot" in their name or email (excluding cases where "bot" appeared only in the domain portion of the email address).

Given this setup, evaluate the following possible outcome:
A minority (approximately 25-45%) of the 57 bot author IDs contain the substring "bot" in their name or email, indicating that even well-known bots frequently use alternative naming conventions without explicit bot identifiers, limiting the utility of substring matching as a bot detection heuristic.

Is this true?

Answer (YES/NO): YES